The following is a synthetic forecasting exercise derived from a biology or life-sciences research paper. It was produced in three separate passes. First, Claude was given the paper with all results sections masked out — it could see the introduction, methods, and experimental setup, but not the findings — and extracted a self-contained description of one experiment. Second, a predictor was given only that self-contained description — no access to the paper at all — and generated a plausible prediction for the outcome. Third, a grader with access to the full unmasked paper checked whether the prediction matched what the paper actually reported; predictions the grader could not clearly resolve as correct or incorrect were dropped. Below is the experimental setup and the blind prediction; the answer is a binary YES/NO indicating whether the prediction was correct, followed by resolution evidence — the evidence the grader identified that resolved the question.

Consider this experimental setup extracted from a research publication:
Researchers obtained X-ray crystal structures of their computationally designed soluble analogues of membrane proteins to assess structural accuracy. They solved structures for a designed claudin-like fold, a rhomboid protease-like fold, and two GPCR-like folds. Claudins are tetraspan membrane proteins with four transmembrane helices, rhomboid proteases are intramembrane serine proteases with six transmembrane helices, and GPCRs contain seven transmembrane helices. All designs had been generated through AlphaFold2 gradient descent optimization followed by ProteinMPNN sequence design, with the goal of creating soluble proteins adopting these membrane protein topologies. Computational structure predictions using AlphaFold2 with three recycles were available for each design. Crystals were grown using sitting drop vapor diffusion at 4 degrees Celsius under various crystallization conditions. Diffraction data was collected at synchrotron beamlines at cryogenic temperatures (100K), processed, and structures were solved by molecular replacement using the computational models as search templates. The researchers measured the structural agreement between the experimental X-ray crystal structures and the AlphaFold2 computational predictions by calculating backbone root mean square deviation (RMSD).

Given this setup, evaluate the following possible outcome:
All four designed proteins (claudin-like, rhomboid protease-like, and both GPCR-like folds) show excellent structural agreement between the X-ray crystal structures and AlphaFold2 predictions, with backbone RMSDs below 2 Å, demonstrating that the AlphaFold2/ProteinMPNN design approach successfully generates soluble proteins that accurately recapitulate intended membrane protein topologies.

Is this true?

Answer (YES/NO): YES